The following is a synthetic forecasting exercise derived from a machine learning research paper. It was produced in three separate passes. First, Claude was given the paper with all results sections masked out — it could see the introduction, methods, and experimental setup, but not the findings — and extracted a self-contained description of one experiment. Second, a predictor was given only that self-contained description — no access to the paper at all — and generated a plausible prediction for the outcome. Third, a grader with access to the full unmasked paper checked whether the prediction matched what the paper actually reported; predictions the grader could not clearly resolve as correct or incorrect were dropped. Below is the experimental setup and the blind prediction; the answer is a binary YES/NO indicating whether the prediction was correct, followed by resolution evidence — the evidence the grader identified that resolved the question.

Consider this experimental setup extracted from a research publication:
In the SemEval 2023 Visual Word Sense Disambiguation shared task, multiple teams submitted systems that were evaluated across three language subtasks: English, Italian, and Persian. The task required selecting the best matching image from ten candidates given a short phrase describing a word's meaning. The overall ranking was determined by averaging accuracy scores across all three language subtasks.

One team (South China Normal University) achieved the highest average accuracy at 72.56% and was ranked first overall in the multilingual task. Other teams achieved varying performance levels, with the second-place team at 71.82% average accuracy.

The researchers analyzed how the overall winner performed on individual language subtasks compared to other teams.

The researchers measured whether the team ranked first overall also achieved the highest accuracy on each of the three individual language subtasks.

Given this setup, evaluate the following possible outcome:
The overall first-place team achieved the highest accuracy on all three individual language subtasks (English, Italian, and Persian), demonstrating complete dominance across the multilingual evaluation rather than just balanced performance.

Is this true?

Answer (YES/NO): NO